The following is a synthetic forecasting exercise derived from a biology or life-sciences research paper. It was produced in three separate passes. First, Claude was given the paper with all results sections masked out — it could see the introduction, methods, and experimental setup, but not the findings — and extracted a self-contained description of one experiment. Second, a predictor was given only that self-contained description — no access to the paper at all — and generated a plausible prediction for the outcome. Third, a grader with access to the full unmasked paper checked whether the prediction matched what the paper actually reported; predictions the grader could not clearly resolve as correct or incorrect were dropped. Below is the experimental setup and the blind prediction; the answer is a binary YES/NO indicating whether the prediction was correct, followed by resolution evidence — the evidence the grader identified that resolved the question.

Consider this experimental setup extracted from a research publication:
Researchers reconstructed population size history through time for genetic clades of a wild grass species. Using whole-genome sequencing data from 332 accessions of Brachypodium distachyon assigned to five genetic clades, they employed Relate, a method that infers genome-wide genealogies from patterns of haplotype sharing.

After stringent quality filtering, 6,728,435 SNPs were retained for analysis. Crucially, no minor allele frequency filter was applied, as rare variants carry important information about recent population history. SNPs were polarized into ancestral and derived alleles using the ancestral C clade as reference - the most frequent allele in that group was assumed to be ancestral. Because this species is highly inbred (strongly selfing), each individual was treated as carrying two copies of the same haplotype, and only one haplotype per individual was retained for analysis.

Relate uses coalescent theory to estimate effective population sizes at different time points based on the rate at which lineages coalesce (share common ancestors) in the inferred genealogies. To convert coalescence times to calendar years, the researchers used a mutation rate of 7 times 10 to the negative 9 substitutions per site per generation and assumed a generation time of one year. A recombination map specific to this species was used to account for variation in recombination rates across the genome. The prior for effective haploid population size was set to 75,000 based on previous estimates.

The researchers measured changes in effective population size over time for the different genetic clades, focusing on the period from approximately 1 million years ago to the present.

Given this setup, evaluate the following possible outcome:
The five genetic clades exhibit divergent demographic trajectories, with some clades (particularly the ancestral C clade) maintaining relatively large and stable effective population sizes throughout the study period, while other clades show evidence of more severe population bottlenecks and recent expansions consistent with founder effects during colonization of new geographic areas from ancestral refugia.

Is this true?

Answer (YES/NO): NO